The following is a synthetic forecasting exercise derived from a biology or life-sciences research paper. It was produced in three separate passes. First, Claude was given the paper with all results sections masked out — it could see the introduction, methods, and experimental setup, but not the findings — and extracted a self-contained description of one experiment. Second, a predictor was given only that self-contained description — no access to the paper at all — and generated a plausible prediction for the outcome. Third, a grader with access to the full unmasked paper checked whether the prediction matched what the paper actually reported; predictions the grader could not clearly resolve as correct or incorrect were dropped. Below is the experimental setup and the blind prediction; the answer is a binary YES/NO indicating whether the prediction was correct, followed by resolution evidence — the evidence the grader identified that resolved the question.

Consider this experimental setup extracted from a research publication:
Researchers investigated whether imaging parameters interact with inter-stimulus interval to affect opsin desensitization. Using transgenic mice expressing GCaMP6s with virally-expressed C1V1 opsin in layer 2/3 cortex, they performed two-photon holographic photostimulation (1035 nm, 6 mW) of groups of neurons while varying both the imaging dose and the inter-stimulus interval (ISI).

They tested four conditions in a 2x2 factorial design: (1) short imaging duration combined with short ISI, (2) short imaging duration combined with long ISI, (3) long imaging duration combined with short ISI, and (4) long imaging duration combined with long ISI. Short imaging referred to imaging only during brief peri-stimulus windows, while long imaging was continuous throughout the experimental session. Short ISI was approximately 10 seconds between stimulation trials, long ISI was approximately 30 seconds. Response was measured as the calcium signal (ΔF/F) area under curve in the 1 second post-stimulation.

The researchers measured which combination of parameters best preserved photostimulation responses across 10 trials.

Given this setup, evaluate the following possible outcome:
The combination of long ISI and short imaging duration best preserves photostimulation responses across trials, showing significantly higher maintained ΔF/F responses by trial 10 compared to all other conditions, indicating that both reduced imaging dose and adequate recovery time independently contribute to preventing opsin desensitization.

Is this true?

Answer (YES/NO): NO